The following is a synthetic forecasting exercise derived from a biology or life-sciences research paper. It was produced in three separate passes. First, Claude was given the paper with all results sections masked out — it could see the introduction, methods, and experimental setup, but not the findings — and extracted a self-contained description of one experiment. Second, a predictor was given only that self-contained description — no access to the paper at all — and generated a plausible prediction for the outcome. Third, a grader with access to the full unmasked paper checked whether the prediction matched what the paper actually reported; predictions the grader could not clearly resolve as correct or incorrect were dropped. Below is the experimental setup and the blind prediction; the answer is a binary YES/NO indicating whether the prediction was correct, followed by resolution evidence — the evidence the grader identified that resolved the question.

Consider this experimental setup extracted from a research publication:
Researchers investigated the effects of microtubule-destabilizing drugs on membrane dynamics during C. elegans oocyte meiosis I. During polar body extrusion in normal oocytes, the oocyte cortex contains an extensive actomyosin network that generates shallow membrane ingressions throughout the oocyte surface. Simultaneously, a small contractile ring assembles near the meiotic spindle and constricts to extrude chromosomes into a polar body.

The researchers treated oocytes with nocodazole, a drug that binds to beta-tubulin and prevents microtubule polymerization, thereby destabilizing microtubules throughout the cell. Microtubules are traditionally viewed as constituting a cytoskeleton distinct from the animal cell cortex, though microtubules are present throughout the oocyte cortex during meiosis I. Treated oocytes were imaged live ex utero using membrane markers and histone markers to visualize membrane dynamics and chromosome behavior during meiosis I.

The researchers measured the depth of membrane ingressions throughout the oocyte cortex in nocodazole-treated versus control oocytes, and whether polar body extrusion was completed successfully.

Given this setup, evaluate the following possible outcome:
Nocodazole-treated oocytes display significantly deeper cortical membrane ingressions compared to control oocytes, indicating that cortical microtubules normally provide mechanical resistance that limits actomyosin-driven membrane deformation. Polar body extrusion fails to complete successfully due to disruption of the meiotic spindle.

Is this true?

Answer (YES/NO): YES